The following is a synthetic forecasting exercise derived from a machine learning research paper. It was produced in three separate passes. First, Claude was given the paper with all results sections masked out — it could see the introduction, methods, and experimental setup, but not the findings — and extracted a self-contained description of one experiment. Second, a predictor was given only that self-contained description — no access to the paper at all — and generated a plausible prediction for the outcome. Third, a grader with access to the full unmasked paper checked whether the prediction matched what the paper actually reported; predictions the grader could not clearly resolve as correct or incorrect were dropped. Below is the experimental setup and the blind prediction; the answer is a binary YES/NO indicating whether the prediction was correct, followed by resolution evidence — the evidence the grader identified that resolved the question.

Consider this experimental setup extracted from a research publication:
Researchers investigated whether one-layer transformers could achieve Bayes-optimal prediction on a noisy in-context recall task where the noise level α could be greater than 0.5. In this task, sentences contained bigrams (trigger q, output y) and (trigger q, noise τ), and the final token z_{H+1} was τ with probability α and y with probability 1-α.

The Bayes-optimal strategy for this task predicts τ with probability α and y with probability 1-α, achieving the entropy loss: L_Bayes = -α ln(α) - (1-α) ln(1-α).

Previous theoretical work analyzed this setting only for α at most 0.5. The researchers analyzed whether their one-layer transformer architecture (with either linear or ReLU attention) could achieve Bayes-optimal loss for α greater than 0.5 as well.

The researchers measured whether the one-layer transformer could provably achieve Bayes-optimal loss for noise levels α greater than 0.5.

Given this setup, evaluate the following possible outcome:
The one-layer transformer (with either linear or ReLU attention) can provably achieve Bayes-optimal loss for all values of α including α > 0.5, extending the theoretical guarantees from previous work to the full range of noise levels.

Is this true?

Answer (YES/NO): YES